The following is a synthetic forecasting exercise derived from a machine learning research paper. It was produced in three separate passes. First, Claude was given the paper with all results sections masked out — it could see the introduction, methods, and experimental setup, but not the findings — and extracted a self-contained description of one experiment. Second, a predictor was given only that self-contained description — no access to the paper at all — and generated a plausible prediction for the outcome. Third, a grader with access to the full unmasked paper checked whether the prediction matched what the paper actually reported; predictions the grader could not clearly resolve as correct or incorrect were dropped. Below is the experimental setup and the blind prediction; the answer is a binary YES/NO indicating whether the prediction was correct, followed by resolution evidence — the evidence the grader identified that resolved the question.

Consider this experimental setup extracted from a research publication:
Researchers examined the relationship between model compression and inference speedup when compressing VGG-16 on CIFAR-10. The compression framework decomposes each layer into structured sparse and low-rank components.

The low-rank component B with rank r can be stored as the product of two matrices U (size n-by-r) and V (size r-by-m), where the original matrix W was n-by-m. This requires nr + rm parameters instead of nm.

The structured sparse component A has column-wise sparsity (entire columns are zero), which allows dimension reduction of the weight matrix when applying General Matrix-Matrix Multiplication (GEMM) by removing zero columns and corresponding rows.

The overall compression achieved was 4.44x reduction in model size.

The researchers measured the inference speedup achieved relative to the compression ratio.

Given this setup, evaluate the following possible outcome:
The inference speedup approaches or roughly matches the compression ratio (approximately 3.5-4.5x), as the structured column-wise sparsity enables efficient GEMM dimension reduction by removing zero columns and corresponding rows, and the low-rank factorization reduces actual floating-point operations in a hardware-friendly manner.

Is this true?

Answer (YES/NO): NO